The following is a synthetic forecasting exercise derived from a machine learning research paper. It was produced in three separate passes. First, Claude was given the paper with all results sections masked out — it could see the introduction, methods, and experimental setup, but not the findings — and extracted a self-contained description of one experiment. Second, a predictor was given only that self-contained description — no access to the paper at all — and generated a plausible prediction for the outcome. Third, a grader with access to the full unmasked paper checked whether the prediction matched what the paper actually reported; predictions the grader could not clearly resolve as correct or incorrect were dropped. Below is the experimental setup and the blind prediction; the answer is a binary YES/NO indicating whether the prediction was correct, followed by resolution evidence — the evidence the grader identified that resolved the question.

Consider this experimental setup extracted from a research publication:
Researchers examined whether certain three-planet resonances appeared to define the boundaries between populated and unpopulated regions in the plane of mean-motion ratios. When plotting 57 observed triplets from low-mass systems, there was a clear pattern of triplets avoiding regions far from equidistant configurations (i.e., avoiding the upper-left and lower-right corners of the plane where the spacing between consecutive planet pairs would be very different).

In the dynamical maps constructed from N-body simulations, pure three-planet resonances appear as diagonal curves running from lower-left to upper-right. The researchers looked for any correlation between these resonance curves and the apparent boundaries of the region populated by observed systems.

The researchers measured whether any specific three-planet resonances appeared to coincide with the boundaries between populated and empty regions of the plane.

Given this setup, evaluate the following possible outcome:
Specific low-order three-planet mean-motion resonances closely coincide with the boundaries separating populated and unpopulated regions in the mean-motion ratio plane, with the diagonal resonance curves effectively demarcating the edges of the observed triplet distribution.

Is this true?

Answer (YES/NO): NO